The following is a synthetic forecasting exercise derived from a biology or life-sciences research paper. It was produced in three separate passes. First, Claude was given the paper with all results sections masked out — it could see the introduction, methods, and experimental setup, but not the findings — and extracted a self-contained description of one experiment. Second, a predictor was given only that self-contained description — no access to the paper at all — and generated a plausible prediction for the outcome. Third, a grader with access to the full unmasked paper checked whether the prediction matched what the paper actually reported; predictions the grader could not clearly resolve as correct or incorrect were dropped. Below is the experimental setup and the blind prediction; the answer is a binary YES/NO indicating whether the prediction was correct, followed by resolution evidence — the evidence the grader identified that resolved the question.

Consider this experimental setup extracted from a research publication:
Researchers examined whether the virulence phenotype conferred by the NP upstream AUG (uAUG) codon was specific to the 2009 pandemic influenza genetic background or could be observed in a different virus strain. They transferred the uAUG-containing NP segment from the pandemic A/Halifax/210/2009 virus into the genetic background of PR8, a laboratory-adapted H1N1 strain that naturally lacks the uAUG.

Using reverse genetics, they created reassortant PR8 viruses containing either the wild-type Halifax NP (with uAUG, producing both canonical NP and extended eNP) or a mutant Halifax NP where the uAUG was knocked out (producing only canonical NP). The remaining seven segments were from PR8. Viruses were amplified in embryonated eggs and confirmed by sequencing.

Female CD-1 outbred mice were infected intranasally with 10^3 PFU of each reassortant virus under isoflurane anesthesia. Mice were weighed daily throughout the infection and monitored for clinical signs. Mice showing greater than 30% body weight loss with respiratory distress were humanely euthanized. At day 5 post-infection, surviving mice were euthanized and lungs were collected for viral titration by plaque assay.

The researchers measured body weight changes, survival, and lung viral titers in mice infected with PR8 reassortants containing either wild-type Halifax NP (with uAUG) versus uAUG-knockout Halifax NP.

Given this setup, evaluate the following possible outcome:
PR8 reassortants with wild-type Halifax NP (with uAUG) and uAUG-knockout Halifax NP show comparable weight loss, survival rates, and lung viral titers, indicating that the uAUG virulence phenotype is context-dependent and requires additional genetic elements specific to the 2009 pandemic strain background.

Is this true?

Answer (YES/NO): NO